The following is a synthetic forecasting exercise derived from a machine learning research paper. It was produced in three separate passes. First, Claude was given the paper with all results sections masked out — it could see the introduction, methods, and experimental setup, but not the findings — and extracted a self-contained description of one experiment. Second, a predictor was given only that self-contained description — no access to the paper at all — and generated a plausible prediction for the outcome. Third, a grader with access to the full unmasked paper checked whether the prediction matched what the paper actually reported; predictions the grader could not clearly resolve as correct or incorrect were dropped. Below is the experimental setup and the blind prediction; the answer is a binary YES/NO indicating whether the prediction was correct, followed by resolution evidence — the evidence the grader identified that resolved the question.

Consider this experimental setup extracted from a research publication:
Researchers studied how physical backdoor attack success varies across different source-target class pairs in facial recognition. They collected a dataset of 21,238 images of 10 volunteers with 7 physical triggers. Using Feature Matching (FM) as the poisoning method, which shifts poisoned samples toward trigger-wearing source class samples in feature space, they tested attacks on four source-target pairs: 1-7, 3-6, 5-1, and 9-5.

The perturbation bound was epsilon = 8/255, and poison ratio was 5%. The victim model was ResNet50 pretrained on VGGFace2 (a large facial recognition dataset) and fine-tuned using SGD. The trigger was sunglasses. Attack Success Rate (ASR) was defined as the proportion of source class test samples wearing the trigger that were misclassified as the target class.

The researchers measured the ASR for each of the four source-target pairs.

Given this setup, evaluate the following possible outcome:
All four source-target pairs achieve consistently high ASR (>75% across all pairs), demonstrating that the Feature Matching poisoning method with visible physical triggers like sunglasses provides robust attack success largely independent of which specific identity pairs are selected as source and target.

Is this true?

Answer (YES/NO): NO